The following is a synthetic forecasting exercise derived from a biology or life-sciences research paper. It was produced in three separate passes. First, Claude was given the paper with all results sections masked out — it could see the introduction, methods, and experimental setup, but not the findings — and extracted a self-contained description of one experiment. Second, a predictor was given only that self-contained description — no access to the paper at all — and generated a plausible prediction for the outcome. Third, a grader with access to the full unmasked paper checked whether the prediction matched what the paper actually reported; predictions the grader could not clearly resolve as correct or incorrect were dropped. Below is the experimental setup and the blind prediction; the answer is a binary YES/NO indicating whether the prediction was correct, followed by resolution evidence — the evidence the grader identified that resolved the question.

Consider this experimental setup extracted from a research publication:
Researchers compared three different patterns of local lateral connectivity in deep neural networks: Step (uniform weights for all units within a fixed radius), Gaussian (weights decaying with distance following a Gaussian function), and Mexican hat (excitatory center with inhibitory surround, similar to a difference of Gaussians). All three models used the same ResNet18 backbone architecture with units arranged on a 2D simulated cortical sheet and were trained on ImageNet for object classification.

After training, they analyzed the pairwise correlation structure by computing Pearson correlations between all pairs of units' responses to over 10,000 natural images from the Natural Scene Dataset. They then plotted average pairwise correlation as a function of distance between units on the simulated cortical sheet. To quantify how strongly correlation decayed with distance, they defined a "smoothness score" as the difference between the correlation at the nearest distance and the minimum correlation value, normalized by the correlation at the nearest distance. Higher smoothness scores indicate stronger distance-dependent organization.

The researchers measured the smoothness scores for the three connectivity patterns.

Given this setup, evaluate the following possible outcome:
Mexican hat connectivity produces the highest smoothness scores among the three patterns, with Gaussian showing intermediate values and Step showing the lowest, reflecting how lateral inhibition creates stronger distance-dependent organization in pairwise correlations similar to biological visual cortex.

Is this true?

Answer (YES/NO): NO